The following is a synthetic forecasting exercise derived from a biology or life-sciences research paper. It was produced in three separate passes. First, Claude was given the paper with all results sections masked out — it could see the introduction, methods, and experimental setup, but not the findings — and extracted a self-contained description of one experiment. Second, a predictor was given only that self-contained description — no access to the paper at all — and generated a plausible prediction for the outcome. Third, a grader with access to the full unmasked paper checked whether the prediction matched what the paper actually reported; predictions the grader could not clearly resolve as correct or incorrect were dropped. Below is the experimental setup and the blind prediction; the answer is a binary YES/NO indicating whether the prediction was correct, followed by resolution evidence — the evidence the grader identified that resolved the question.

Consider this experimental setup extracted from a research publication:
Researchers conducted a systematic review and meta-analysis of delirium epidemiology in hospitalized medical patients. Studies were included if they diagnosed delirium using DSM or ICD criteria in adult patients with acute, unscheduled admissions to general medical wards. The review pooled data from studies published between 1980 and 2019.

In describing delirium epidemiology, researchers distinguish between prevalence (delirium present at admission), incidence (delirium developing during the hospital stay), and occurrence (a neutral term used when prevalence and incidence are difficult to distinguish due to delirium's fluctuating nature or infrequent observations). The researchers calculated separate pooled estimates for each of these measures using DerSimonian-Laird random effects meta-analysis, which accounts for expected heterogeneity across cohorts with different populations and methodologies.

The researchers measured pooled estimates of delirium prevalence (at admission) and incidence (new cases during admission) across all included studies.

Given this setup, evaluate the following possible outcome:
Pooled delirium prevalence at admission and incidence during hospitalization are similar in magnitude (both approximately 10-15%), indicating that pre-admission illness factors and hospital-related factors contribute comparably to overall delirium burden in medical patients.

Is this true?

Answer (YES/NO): NO